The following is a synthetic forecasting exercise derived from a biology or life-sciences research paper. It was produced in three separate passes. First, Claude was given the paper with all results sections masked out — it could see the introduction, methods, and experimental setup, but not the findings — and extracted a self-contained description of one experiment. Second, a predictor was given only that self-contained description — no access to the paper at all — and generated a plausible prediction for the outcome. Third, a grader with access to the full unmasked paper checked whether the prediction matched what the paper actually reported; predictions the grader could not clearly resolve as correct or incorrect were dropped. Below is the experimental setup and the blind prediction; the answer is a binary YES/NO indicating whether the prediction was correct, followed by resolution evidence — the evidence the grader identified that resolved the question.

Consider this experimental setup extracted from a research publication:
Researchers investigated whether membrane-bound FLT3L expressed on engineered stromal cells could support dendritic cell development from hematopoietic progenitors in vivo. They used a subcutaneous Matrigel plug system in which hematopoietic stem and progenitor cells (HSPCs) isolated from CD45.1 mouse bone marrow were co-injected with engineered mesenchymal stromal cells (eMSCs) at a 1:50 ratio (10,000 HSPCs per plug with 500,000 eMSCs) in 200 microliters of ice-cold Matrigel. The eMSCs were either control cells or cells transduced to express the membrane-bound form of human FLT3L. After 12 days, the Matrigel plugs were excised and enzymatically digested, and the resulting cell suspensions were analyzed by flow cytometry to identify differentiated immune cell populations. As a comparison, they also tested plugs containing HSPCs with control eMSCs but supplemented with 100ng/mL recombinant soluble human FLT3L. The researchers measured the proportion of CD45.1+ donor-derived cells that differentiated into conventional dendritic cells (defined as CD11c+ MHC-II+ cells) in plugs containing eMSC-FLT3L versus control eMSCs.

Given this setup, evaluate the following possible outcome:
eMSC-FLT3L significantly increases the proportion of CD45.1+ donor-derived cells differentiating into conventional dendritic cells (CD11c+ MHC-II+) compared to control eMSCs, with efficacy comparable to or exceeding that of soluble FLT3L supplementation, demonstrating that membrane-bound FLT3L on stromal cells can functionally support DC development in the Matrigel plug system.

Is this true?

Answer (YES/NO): YES